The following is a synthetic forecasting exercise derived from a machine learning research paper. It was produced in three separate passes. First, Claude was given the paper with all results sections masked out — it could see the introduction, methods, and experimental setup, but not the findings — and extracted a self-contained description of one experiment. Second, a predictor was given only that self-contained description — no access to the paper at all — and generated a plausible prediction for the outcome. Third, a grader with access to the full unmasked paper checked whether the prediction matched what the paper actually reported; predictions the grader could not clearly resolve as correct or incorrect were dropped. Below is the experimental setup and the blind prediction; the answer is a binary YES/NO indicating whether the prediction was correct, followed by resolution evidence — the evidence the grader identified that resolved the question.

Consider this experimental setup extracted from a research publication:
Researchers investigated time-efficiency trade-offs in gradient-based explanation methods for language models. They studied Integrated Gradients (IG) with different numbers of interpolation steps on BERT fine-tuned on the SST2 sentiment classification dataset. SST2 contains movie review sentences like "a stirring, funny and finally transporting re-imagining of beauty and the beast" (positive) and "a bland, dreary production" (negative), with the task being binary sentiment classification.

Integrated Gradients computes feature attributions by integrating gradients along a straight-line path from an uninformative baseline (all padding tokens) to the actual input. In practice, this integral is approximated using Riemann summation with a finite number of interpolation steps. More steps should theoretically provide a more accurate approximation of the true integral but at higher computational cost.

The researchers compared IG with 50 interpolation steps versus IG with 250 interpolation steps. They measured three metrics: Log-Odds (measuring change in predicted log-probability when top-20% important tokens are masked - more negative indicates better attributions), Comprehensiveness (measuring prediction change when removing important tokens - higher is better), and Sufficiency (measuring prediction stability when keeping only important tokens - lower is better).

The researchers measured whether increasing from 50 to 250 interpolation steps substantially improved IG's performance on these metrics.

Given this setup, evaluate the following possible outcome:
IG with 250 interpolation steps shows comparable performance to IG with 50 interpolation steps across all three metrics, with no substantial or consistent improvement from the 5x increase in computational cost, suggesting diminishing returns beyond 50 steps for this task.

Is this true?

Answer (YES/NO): YES